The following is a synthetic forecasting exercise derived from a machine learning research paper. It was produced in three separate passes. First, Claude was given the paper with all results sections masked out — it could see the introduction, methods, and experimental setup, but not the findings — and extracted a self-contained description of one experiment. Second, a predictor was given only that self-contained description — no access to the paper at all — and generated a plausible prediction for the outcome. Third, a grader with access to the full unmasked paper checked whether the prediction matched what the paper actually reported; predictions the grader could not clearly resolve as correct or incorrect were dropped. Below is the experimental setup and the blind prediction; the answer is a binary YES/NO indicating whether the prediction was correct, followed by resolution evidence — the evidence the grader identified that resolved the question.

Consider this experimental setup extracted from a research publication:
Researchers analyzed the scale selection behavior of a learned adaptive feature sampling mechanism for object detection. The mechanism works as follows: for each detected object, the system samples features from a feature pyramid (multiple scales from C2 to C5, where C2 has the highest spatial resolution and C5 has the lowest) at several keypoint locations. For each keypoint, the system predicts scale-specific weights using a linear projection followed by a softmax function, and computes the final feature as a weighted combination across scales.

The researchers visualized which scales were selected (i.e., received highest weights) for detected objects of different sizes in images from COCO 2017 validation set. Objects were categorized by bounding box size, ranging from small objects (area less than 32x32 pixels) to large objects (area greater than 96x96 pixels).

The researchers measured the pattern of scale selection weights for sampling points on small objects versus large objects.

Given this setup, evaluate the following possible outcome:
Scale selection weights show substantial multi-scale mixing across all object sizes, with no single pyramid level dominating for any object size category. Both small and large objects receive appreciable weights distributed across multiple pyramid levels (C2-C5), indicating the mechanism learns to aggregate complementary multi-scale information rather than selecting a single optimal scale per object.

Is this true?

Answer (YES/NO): NO